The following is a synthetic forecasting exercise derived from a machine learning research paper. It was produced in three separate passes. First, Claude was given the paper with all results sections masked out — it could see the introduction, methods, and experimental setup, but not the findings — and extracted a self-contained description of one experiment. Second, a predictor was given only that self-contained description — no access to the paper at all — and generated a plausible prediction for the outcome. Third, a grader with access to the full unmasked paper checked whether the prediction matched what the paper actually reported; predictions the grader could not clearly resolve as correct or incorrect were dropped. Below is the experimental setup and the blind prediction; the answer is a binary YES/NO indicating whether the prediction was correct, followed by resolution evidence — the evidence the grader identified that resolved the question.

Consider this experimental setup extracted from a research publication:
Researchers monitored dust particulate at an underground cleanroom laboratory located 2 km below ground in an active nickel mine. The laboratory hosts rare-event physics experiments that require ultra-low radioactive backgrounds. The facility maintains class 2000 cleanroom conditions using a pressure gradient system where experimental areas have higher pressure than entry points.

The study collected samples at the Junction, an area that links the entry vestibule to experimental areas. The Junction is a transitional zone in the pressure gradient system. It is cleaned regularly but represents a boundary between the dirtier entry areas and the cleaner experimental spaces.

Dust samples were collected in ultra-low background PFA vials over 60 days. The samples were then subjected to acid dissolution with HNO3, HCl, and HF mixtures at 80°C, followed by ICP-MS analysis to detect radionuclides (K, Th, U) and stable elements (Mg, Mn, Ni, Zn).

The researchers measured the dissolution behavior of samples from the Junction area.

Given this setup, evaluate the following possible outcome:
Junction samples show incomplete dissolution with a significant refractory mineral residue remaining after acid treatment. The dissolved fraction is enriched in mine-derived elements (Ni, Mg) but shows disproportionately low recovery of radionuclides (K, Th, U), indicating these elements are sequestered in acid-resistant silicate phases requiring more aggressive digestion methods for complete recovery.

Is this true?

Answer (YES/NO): NO